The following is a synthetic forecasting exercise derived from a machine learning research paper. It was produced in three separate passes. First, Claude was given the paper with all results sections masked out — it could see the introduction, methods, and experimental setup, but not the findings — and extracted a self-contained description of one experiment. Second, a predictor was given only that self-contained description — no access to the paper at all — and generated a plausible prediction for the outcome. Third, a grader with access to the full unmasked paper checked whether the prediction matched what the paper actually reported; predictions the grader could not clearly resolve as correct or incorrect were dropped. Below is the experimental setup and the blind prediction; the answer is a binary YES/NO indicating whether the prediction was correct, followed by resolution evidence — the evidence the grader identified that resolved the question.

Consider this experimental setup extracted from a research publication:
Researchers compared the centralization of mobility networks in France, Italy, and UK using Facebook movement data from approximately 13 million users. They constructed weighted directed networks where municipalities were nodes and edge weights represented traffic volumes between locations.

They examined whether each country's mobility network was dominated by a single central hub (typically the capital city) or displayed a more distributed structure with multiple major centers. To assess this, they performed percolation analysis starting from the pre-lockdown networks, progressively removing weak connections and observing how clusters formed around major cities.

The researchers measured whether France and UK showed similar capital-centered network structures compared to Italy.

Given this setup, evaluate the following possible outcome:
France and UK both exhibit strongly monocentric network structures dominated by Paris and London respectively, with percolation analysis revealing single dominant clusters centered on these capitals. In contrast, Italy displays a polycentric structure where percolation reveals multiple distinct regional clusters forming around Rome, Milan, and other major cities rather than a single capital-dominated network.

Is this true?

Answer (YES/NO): YES